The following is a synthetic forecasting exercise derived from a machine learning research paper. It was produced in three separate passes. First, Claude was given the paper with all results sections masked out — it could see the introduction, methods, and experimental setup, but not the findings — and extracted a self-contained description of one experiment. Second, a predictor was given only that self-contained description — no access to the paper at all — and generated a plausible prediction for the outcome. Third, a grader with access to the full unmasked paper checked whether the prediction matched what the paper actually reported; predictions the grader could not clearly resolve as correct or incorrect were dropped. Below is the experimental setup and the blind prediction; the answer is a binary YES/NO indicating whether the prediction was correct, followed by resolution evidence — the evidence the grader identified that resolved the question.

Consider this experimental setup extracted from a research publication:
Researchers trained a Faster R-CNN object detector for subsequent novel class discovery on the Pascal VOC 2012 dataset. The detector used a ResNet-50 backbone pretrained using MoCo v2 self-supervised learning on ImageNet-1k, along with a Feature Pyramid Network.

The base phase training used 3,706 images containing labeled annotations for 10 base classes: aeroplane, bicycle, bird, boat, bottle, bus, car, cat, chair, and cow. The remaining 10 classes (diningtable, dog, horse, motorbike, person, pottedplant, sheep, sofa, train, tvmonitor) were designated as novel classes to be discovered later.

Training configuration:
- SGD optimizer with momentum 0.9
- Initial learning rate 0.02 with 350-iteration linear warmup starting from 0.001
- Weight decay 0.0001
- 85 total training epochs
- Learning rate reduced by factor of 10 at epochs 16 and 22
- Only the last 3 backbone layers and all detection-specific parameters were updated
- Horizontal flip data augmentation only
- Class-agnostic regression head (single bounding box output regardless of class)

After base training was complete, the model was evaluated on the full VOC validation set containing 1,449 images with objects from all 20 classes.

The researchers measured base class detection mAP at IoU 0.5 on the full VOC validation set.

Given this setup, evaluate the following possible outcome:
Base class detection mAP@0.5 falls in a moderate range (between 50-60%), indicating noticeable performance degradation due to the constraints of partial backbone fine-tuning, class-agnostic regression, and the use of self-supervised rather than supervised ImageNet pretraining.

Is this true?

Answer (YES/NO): NO